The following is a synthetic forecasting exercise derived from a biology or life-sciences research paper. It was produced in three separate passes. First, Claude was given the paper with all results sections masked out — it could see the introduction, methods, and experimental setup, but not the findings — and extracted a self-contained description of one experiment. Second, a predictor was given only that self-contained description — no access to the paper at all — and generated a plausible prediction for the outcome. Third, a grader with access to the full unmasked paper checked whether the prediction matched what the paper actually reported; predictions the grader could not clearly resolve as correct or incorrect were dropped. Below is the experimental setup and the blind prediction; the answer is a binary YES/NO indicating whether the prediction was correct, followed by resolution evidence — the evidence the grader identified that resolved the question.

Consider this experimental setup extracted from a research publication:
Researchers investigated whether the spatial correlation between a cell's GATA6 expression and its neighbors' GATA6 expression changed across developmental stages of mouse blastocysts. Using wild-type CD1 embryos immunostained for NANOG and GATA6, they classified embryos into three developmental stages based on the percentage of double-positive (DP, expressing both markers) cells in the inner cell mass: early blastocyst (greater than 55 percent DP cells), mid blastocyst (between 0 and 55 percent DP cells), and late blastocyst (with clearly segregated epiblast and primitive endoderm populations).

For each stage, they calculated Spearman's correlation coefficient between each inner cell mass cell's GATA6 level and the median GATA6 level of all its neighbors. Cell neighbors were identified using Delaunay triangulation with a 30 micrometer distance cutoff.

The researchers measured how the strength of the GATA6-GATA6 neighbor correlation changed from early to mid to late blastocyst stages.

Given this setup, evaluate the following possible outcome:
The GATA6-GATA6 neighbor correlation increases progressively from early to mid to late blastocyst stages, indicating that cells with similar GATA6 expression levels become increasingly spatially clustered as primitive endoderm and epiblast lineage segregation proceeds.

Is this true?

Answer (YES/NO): NO